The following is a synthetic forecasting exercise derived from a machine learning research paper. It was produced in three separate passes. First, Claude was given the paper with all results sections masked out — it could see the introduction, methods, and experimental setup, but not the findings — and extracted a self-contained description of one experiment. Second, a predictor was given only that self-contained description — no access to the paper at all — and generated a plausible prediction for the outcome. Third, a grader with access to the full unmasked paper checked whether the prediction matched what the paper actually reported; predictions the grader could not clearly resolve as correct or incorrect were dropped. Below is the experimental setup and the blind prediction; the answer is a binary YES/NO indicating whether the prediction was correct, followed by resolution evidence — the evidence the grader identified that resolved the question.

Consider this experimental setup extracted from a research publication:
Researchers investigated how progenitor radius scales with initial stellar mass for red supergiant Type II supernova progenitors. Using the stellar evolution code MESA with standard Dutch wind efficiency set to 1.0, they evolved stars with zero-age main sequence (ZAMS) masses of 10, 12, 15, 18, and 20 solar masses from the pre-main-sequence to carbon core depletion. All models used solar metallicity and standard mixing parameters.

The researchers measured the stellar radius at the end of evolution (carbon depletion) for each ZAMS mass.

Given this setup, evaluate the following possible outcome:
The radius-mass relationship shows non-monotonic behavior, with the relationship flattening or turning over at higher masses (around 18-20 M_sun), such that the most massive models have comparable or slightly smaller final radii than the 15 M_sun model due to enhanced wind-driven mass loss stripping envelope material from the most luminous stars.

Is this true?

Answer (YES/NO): NO